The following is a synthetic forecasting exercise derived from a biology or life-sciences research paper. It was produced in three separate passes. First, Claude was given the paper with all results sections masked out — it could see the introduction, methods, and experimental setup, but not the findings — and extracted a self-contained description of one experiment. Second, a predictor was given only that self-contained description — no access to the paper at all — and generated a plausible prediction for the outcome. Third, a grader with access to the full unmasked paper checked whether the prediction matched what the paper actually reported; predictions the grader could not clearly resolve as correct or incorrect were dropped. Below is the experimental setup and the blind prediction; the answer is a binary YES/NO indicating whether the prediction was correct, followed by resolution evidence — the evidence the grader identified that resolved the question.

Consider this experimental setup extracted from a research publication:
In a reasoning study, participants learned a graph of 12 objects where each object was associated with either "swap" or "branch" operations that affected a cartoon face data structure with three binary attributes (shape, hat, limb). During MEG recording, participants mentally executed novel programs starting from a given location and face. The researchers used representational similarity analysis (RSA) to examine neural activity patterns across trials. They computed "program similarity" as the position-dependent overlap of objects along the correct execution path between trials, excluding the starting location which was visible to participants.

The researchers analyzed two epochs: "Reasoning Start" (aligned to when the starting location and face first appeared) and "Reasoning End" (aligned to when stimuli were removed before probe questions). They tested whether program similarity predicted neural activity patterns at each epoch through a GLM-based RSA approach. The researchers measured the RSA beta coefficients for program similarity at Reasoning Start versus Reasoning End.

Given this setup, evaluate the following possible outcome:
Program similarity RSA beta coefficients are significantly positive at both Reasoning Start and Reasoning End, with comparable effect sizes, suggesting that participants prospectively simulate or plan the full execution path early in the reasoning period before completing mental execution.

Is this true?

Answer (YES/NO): NO